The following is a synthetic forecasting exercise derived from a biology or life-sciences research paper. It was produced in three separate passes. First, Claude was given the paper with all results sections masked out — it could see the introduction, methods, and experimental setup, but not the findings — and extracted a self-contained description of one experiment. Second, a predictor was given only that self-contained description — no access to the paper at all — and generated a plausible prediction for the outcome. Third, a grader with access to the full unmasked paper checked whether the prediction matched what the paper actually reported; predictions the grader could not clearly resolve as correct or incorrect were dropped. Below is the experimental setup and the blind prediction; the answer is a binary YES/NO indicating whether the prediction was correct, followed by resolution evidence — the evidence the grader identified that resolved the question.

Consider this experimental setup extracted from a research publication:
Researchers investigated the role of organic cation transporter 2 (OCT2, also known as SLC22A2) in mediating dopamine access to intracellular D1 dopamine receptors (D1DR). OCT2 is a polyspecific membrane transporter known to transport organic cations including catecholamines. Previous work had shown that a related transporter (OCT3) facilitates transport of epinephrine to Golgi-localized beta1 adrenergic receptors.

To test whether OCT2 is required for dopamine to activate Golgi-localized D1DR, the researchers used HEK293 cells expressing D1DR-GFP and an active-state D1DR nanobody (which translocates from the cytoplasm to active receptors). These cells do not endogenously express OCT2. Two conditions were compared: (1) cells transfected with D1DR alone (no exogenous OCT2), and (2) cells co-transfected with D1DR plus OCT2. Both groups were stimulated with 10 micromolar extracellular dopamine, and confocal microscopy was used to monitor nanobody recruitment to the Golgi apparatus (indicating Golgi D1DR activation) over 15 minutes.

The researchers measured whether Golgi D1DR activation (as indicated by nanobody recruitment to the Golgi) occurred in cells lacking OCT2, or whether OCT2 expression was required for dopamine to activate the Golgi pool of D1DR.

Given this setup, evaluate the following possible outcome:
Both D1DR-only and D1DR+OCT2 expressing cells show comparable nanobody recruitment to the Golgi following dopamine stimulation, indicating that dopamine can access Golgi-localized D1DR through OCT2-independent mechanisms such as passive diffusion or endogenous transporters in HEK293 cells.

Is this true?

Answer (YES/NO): NO